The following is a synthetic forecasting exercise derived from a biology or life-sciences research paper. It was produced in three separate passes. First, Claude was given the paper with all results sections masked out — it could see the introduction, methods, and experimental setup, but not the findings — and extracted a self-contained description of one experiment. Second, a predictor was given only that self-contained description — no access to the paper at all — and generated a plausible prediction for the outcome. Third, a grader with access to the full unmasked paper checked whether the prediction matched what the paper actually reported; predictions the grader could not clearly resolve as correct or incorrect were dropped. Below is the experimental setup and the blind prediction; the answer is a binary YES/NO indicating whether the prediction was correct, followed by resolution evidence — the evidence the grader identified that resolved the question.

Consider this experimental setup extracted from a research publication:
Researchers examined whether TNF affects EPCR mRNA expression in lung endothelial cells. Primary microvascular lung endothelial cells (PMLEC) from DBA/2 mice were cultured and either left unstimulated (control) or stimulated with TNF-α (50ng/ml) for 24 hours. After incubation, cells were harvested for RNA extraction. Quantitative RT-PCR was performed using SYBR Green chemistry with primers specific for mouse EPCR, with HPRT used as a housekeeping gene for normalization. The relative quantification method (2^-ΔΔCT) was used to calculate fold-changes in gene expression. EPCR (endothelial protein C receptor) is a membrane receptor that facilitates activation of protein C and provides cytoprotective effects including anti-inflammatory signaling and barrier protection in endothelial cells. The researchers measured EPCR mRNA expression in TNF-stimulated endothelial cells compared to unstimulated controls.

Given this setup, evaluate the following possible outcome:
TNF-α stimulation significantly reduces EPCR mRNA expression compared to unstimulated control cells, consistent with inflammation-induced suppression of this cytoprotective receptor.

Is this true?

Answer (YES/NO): NO